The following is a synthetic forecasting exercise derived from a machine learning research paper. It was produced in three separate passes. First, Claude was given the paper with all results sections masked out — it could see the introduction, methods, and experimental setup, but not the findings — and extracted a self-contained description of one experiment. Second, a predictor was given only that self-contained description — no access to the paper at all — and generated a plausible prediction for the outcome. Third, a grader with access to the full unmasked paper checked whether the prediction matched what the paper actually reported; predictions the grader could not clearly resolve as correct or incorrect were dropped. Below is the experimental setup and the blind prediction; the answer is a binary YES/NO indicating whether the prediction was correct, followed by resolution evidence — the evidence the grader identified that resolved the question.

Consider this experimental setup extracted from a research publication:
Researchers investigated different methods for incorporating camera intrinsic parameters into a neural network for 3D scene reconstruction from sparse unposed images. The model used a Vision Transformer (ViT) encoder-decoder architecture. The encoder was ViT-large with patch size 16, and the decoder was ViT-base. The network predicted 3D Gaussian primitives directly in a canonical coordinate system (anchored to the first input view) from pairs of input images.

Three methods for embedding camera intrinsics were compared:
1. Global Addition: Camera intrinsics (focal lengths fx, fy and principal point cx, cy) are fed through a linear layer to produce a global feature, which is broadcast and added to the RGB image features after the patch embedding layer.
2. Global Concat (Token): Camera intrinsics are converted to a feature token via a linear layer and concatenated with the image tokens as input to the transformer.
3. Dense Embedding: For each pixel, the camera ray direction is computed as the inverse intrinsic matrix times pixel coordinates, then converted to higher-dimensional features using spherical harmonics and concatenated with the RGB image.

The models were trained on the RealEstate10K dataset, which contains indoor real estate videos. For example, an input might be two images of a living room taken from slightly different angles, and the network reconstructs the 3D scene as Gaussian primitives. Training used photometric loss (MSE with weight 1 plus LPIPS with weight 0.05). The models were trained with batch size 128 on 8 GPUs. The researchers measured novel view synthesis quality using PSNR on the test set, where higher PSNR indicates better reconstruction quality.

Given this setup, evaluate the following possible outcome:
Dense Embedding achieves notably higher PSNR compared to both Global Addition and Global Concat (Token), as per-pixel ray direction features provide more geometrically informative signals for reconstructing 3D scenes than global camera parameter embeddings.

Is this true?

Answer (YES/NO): NO